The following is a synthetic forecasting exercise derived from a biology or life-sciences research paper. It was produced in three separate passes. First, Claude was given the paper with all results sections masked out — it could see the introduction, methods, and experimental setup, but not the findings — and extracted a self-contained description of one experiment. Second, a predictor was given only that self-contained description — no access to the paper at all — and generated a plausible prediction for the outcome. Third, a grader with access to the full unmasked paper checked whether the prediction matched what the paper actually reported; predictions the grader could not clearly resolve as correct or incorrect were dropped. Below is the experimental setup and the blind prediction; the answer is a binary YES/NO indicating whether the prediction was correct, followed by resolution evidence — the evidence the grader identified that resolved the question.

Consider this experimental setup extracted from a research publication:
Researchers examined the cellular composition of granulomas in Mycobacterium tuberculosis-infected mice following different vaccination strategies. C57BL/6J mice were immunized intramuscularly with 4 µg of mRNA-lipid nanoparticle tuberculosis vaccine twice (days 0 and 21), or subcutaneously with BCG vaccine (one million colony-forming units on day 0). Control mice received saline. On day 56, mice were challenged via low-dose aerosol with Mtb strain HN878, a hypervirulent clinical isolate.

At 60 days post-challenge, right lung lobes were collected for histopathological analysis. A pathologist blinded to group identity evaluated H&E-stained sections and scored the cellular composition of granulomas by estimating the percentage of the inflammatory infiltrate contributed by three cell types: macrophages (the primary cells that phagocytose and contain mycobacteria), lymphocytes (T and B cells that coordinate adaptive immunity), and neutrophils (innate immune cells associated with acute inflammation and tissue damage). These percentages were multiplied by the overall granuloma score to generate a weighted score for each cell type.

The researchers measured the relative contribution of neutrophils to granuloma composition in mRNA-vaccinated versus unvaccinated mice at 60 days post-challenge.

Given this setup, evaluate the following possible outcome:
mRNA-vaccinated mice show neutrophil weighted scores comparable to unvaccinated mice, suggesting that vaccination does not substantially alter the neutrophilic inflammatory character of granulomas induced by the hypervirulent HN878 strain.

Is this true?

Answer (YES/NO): NO